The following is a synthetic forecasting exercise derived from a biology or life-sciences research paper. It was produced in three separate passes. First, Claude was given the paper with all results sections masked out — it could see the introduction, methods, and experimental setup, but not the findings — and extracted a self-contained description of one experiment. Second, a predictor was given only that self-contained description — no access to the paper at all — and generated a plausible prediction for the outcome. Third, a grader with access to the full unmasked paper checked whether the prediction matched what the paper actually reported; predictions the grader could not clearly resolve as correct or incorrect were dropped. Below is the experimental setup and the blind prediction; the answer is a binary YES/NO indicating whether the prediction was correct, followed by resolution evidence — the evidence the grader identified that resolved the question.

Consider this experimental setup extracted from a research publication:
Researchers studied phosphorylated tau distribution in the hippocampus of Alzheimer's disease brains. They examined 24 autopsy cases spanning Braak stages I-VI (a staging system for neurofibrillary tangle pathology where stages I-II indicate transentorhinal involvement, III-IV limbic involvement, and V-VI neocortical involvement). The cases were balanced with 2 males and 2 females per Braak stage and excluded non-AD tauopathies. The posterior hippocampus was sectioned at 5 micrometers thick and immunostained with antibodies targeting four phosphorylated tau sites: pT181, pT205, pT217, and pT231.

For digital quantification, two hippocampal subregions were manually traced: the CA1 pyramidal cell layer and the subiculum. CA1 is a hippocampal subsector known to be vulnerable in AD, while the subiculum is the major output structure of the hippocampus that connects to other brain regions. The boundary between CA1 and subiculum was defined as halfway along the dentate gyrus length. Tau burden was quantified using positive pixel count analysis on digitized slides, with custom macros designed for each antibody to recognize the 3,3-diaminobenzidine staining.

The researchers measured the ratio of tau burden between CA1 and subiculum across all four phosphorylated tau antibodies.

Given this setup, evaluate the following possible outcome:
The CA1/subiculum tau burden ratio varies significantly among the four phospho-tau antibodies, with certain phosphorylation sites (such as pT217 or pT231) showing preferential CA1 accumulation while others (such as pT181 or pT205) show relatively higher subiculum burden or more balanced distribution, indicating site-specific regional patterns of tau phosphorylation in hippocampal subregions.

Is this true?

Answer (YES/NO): NO